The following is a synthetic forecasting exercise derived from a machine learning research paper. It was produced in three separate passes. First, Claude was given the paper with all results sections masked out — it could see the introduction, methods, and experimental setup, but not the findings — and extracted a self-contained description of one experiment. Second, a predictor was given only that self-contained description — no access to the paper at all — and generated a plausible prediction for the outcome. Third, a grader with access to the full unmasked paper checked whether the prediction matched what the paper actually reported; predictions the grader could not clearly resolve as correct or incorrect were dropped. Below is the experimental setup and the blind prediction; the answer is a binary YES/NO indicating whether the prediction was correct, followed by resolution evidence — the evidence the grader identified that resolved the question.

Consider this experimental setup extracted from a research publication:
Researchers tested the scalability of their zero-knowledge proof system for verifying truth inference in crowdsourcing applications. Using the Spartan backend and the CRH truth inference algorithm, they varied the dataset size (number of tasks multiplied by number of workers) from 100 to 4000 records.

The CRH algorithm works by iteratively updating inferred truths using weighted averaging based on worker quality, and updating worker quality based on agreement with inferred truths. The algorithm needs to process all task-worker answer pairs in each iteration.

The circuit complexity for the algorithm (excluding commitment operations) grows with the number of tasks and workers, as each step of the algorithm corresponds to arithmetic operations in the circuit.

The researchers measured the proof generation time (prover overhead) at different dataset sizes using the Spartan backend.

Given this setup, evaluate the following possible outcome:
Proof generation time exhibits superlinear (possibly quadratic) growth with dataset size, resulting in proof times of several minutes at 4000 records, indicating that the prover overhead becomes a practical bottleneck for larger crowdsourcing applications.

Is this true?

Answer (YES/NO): NO